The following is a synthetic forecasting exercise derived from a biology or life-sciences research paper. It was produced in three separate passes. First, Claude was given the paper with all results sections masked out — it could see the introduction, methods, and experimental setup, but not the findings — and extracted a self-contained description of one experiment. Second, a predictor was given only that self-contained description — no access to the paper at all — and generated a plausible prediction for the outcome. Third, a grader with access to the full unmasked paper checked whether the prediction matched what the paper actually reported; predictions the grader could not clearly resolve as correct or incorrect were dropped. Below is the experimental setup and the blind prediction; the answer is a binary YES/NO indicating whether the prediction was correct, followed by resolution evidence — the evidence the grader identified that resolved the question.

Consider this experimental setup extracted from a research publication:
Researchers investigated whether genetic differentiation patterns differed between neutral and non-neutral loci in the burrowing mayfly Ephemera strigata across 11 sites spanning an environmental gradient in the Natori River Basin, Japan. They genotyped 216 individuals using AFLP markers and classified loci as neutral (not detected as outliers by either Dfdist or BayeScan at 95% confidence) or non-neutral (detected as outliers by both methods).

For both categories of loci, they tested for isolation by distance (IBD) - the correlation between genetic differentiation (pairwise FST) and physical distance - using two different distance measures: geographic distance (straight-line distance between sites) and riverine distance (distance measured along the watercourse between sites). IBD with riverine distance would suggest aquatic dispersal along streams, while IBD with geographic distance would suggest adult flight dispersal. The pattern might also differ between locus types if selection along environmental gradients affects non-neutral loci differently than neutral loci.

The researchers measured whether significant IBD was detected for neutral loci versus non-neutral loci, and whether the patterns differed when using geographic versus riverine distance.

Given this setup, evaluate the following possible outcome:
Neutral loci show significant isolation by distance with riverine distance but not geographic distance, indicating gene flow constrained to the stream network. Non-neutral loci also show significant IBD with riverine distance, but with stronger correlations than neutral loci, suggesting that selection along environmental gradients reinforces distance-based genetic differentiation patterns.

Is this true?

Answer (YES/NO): NO